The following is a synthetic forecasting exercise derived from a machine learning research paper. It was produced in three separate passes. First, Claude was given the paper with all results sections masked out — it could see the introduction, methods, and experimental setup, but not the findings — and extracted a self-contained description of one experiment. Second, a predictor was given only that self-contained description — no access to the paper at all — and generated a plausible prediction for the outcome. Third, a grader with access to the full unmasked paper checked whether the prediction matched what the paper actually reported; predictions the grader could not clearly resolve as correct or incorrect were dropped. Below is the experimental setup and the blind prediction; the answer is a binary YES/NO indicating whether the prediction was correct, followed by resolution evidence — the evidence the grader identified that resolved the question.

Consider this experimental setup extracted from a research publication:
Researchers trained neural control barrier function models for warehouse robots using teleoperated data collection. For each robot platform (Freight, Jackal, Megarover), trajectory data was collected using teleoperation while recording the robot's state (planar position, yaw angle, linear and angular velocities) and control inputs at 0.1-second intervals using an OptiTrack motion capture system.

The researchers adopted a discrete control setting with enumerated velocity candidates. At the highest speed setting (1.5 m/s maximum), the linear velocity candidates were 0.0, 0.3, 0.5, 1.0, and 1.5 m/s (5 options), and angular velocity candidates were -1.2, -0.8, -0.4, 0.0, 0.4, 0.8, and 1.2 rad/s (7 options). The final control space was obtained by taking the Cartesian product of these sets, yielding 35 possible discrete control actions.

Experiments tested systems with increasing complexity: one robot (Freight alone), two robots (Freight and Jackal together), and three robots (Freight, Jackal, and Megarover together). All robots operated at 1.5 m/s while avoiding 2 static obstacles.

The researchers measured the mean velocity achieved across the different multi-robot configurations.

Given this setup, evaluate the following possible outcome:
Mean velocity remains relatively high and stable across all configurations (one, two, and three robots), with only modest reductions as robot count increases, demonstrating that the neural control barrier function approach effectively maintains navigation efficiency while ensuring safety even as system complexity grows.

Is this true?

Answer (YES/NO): YES